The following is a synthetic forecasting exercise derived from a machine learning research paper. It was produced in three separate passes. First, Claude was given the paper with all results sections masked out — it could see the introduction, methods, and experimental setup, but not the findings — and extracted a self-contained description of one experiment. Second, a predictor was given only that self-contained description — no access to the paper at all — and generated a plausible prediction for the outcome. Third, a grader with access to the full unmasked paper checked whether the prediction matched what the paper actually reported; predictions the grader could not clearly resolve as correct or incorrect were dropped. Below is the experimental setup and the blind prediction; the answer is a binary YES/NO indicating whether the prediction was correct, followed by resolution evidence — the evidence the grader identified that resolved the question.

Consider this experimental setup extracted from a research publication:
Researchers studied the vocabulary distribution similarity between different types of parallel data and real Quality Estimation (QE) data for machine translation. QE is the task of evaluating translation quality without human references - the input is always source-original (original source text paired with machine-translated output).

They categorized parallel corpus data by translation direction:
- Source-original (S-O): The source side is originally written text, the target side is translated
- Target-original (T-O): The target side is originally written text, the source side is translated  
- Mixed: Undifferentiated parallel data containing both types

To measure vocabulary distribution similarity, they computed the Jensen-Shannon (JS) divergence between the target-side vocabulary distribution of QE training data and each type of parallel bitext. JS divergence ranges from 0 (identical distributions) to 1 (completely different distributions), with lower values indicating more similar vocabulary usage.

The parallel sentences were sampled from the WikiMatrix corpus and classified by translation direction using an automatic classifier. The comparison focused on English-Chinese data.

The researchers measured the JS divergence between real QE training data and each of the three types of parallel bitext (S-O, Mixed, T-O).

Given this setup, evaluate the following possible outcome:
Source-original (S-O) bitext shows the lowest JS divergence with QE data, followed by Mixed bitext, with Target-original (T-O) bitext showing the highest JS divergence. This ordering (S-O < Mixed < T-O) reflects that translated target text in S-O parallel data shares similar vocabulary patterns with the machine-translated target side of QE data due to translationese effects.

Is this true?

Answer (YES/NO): YES